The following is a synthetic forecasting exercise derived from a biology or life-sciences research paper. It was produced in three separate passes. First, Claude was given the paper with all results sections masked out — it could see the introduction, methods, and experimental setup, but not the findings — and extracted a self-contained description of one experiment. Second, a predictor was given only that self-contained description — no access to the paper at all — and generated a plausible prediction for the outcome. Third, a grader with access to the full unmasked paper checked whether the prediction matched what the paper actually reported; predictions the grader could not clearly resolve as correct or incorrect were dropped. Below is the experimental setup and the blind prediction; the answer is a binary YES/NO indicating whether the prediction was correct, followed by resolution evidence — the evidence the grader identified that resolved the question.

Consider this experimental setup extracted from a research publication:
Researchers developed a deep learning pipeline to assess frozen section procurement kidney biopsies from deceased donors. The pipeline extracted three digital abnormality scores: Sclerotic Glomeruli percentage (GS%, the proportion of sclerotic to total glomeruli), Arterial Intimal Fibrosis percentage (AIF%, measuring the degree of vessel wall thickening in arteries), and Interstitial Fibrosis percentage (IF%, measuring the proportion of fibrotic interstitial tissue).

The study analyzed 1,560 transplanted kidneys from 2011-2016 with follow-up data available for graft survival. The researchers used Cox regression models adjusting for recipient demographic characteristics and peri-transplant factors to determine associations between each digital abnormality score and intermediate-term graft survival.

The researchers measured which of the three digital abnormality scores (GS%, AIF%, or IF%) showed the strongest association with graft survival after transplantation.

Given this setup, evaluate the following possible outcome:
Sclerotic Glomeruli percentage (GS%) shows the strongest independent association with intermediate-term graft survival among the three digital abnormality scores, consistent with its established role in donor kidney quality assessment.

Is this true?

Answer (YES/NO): NO